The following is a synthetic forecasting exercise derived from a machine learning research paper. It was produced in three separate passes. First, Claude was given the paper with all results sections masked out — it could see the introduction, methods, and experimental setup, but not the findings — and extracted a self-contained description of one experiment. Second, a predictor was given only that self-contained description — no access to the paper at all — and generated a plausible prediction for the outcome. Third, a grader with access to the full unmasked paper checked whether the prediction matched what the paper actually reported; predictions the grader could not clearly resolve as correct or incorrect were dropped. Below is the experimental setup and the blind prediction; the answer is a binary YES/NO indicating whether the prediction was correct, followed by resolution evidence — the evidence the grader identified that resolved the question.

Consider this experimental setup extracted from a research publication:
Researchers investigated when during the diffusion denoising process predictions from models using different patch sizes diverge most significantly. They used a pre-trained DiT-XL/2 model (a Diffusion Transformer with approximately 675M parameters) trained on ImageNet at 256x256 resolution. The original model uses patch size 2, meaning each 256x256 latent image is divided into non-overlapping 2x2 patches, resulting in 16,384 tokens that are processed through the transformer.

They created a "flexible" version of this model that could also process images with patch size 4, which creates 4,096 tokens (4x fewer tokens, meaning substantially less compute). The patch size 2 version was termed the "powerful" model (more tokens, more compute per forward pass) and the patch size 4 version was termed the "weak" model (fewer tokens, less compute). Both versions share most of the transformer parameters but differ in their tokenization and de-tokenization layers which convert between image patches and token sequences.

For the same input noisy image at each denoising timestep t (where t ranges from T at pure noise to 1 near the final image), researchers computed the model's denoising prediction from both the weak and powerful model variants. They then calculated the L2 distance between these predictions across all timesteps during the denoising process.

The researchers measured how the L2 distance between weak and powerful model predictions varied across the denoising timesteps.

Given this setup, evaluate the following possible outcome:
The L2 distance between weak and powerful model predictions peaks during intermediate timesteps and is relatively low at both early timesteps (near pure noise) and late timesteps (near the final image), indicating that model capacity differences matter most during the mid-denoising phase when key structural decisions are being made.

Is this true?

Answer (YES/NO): NO